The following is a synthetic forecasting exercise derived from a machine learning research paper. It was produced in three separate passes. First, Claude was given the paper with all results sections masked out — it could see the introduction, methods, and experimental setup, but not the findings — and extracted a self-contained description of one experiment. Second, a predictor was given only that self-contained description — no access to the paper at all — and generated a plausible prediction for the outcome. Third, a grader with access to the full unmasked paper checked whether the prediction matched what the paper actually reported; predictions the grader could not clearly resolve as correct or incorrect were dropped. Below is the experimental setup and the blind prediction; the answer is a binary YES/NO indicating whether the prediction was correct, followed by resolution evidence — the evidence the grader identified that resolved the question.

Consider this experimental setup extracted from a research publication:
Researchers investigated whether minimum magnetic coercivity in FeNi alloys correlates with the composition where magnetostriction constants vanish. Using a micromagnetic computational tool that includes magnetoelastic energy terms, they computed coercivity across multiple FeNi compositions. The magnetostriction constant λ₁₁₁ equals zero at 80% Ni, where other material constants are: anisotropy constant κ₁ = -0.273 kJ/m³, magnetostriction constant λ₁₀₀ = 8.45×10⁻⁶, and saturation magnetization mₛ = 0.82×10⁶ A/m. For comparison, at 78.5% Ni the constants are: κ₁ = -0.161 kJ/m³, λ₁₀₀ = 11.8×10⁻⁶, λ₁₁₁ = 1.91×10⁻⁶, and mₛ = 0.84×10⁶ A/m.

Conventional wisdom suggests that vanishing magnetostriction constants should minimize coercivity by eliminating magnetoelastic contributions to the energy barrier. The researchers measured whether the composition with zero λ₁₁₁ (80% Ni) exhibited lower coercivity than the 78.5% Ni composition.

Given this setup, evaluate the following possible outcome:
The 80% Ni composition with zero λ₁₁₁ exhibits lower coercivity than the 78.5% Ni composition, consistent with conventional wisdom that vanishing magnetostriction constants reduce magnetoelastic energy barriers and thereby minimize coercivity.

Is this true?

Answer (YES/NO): NO